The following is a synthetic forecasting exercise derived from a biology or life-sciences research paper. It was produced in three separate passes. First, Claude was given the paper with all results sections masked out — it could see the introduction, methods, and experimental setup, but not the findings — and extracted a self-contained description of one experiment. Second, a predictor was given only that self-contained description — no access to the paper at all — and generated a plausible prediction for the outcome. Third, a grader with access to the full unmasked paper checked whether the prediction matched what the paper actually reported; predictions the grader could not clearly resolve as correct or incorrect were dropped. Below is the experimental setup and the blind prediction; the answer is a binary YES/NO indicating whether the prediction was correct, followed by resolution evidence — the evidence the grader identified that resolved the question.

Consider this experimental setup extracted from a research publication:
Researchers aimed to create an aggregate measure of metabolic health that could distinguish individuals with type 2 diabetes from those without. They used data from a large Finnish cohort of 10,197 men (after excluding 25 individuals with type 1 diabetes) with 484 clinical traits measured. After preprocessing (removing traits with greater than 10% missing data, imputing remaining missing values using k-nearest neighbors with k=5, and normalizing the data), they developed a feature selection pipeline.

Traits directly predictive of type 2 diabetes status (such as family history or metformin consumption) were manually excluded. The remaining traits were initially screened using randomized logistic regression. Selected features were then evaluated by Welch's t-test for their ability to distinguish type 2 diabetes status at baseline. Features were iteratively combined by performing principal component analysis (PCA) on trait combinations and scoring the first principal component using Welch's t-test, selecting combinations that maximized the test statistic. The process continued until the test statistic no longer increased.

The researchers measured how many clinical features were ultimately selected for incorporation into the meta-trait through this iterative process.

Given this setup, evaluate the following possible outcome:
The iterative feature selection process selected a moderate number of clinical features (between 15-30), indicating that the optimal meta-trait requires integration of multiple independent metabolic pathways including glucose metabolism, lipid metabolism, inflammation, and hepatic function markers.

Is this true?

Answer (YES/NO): NO